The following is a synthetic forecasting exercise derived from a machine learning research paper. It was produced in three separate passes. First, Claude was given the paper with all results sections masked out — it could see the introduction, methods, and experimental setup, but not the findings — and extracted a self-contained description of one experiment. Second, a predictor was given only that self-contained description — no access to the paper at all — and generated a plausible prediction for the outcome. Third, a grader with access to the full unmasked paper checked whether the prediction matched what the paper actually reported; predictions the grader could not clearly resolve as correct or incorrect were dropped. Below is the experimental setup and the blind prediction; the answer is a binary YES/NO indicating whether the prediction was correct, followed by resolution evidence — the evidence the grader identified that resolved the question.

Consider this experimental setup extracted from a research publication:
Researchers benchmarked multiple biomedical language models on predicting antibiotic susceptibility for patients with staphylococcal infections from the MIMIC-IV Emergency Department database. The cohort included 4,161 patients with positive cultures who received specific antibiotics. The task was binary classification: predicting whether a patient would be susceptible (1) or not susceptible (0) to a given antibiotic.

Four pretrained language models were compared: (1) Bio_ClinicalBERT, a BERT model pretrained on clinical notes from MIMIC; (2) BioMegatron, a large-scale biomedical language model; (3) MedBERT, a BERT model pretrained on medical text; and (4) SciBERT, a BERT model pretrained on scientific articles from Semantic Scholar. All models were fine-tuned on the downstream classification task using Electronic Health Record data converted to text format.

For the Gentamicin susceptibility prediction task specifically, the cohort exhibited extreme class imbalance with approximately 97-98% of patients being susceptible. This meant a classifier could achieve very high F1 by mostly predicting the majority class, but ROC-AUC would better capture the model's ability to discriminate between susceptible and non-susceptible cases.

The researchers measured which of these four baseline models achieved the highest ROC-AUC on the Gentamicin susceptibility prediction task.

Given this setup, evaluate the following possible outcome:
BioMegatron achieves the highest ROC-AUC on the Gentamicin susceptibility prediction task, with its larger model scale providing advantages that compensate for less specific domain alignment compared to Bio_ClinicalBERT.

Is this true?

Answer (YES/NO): NO